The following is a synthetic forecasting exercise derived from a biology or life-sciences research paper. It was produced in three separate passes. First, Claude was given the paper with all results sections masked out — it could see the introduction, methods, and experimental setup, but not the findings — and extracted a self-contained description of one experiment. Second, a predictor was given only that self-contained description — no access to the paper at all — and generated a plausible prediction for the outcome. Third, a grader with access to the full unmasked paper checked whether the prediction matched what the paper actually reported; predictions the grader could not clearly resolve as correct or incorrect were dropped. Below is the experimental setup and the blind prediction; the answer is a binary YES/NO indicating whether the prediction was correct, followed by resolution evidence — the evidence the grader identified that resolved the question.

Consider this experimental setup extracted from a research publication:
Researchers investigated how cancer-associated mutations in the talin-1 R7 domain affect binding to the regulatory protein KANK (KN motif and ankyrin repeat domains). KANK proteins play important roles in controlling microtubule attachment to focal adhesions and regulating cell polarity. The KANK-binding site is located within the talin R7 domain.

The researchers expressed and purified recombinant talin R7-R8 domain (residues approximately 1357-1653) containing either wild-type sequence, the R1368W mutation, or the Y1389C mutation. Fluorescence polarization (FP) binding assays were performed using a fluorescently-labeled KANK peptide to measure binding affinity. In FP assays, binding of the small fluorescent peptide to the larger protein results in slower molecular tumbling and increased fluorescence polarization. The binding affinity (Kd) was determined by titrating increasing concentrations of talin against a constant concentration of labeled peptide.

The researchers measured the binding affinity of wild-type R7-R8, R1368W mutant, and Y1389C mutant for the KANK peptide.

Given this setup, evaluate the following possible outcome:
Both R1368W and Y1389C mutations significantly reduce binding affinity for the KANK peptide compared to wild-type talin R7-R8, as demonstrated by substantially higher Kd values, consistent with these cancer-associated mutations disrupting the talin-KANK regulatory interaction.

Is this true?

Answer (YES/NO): NO